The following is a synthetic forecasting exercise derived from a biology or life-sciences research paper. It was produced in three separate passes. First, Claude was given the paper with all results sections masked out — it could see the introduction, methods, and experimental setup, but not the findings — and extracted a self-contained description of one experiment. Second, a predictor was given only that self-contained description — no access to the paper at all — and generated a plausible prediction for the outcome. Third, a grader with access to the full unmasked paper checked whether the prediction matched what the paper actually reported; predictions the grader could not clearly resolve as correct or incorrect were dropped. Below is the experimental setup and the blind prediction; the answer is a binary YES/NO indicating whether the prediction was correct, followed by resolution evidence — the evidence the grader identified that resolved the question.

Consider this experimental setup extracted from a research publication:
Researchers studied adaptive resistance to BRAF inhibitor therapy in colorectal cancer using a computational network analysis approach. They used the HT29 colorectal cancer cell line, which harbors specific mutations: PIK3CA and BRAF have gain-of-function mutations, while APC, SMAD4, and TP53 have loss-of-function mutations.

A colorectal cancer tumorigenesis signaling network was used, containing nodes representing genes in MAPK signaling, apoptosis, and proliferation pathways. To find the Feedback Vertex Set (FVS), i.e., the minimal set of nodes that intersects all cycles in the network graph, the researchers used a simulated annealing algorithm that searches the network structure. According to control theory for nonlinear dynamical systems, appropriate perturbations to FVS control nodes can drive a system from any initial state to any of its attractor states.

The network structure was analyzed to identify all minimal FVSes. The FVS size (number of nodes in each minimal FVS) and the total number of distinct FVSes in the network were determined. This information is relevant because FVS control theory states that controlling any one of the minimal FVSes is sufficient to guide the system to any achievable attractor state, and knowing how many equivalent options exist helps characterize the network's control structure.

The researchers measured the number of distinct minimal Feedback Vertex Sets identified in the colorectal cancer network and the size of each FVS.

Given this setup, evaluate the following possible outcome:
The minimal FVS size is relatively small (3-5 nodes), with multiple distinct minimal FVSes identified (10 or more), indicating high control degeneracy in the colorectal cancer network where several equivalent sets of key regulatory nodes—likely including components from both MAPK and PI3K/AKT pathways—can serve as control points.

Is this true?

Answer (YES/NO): NO